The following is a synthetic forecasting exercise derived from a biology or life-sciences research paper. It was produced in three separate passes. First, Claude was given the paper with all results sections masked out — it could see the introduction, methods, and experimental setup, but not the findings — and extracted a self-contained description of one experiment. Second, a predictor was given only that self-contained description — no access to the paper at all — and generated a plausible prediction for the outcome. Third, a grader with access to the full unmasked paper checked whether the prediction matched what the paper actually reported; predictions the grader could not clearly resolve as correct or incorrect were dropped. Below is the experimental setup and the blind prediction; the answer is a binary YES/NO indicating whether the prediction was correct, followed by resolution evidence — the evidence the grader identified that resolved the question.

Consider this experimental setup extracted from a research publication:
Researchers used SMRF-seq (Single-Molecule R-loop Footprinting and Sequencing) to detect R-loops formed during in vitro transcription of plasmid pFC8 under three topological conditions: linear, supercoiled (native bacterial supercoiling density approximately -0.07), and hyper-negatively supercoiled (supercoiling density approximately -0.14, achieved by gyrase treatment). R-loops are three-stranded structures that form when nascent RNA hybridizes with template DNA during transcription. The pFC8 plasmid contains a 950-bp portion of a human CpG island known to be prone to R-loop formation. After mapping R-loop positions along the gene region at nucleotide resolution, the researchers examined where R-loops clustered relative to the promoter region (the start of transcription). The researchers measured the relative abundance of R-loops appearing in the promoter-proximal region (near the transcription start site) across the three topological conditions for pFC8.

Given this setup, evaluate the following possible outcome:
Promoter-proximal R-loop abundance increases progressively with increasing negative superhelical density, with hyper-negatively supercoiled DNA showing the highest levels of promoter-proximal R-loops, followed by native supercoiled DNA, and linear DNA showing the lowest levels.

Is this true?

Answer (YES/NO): NO